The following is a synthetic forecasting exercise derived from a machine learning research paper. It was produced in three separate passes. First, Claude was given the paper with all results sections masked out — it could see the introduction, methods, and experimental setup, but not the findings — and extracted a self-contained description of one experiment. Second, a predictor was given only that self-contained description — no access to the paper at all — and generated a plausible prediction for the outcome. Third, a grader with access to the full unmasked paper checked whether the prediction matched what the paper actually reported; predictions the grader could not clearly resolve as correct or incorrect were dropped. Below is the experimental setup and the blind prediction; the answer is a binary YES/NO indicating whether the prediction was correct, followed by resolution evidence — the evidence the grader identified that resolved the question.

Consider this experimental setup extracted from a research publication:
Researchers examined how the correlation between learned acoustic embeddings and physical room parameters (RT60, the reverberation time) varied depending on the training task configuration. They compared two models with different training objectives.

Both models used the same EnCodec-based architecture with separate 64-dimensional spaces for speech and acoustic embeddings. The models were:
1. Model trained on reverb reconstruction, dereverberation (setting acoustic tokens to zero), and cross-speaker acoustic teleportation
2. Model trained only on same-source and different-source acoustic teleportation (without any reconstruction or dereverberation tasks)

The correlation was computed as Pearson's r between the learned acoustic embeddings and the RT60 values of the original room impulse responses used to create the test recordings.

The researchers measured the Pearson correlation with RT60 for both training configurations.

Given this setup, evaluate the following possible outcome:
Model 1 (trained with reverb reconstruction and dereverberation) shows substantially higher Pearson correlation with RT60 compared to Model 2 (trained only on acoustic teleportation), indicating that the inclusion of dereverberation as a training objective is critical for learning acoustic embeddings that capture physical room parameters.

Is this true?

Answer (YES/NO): NO